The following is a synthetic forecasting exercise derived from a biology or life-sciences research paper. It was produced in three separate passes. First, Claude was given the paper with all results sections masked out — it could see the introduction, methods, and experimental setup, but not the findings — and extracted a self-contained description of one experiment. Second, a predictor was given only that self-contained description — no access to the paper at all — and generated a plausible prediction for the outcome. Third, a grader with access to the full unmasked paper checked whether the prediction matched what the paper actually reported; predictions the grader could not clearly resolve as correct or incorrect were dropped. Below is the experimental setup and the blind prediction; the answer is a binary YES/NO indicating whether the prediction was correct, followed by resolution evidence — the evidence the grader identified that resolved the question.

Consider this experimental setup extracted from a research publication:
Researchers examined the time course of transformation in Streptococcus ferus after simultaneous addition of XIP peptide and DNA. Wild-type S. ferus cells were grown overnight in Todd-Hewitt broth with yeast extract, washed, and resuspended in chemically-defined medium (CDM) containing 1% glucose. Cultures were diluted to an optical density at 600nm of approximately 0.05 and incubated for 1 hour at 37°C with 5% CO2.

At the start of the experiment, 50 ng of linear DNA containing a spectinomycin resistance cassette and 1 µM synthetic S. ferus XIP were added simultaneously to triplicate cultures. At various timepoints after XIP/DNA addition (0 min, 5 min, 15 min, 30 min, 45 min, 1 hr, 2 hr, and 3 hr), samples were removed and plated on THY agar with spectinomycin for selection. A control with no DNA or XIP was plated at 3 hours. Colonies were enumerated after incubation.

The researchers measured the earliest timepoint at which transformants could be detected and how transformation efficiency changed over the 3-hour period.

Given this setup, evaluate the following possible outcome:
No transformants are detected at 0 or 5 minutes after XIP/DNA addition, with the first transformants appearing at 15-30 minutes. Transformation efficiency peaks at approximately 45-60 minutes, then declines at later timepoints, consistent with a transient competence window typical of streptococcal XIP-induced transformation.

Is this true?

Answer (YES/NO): NO